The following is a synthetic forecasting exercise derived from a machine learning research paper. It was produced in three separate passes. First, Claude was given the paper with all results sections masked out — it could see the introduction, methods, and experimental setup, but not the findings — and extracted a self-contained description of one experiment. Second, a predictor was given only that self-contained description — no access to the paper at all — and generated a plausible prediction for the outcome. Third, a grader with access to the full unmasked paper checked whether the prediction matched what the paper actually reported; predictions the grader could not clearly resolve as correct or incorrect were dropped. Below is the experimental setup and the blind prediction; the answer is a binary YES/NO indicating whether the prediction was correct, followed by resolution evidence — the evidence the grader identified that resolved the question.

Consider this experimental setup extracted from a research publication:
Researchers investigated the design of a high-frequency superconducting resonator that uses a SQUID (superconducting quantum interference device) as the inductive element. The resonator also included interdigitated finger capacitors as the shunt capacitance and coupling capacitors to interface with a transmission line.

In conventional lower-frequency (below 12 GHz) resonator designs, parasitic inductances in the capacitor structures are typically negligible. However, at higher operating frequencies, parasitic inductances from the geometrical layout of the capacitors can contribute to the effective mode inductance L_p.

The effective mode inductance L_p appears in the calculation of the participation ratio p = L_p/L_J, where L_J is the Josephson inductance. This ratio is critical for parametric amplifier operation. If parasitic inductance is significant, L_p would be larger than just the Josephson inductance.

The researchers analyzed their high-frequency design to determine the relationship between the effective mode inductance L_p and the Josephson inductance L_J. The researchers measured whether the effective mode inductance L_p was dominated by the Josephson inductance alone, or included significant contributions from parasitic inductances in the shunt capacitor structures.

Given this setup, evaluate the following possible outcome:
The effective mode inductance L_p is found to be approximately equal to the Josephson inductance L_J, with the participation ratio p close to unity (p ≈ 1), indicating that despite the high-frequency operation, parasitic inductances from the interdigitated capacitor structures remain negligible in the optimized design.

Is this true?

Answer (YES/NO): NO